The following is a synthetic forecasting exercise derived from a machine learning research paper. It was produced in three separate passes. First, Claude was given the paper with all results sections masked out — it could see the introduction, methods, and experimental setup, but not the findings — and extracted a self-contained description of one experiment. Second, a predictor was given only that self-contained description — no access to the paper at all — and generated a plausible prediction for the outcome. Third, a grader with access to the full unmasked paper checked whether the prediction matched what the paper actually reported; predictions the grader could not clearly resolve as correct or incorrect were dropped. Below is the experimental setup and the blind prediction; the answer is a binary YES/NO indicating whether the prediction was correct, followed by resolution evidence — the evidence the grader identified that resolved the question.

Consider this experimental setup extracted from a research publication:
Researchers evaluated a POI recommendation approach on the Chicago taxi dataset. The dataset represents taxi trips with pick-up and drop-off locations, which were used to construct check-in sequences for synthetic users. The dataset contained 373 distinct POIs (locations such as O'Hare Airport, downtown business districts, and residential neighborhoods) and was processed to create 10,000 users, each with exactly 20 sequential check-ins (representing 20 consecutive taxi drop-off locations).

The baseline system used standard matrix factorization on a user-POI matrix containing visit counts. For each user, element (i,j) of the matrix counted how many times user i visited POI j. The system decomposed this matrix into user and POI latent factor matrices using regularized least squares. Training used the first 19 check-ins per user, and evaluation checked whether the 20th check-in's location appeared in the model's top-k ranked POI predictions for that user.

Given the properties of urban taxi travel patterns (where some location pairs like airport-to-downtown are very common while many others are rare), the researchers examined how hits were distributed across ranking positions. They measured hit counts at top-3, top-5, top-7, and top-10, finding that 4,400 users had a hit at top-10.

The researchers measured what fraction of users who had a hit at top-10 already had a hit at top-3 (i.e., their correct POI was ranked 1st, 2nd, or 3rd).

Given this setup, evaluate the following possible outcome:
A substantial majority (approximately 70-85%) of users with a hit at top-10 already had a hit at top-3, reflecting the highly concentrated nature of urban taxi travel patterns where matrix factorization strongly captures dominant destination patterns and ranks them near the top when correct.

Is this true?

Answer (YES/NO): NO